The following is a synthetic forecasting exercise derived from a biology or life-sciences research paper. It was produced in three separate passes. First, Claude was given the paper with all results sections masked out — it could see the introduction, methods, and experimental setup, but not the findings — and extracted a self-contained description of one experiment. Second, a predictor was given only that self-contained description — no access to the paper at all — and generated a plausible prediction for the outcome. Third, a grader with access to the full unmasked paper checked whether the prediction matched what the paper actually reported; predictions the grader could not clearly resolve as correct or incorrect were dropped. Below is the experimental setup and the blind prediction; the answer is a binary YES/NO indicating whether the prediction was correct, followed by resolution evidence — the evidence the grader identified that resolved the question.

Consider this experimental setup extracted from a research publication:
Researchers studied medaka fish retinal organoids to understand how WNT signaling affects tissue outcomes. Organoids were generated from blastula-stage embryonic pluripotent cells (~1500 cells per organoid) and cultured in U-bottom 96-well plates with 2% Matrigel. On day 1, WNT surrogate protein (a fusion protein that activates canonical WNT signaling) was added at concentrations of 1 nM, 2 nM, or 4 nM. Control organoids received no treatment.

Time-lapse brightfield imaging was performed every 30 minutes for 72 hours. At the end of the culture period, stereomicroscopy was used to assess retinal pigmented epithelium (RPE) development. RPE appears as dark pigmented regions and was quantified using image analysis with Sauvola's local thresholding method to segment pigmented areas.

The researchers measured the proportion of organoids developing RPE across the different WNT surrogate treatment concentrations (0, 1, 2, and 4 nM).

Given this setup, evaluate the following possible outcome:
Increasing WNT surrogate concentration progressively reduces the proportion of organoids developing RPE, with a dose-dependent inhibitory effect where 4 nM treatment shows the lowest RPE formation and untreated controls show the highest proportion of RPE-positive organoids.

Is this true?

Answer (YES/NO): NO